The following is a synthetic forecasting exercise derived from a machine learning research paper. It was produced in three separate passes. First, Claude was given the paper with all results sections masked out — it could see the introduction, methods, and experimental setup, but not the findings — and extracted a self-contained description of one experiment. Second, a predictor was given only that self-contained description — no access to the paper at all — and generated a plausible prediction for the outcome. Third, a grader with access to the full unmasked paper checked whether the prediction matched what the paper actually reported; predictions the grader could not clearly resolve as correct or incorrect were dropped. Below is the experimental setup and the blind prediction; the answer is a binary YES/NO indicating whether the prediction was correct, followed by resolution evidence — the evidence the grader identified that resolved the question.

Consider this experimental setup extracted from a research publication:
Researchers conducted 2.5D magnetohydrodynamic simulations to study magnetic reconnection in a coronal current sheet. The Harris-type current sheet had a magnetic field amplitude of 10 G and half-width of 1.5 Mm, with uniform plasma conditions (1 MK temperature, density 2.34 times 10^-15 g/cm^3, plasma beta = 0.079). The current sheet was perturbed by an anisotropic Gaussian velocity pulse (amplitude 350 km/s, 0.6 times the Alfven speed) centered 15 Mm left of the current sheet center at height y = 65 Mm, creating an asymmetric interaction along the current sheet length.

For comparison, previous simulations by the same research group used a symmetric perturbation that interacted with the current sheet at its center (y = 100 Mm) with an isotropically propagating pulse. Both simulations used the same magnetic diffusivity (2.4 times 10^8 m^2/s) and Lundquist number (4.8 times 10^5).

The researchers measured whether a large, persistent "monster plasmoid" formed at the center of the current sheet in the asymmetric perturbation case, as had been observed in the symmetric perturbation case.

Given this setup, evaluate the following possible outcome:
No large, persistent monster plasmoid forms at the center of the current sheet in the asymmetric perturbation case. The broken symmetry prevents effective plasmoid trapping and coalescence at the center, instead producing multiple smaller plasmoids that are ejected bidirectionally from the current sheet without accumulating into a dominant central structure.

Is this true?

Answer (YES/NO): YES